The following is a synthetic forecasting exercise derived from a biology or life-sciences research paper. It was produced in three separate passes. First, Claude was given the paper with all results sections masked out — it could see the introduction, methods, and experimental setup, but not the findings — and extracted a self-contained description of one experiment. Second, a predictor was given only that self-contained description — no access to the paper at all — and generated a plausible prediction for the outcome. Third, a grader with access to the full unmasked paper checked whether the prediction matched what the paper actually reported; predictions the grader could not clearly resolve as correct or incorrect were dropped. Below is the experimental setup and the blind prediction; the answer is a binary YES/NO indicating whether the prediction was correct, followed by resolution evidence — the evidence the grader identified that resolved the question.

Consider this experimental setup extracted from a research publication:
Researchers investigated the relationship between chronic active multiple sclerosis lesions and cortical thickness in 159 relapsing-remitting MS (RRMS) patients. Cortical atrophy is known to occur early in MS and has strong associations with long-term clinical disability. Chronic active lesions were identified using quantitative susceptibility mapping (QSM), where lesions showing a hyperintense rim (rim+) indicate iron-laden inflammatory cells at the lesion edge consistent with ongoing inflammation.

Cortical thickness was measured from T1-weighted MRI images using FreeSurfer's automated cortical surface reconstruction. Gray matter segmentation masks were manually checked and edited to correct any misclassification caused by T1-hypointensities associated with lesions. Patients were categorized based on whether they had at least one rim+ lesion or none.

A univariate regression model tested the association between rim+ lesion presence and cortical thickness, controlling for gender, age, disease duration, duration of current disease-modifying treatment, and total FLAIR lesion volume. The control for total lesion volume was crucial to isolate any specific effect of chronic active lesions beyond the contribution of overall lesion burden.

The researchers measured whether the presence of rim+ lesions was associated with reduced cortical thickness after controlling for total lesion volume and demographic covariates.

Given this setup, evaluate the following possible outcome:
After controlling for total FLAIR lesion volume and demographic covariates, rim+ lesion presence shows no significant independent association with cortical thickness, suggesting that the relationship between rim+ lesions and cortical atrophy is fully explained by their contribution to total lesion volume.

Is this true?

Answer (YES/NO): NO